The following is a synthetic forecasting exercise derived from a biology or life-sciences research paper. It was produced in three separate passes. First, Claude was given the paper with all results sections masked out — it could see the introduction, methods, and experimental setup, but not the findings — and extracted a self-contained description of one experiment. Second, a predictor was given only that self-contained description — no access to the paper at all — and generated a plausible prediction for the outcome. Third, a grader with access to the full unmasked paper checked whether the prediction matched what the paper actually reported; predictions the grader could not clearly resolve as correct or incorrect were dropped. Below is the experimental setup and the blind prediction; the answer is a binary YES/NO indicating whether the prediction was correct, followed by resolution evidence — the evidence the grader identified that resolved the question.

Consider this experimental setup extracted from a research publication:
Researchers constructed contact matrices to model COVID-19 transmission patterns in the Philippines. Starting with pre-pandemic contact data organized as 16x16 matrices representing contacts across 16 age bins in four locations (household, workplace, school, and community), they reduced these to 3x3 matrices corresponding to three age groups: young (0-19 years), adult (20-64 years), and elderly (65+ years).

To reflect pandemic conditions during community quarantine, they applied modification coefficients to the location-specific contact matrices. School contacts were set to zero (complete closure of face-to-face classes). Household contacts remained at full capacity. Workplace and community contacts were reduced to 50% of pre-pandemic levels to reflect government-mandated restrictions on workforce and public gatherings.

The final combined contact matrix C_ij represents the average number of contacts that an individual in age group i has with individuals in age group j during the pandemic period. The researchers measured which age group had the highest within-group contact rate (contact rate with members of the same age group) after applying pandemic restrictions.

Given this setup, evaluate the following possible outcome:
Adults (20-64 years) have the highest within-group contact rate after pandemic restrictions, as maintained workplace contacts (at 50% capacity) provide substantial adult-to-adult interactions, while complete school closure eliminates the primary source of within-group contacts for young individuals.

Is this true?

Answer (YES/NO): YES